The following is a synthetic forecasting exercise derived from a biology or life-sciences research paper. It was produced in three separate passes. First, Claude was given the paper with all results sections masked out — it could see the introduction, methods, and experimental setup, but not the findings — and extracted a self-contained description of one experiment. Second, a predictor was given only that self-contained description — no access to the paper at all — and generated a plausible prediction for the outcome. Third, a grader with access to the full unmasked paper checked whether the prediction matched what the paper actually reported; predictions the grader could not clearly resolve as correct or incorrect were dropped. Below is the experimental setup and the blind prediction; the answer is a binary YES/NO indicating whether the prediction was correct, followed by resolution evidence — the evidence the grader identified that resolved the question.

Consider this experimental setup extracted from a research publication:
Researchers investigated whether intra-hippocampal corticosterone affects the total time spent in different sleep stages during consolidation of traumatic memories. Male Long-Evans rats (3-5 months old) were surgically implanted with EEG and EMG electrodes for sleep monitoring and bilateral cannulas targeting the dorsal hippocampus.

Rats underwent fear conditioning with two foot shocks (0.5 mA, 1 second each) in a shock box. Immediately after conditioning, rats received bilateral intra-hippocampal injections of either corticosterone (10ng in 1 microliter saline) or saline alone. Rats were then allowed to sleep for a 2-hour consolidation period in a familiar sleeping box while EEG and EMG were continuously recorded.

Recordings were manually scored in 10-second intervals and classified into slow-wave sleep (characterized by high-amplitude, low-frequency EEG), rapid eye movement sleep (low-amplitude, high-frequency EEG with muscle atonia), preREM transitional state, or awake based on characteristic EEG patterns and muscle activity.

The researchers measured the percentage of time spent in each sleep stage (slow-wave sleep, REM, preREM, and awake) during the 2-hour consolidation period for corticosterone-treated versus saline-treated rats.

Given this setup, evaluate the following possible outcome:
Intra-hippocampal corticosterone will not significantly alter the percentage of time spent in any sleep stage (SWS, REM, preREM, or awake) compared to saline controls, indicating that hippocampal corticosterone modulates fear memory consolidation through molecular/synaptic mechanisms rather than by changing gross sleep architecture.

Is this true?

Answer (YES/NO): NO